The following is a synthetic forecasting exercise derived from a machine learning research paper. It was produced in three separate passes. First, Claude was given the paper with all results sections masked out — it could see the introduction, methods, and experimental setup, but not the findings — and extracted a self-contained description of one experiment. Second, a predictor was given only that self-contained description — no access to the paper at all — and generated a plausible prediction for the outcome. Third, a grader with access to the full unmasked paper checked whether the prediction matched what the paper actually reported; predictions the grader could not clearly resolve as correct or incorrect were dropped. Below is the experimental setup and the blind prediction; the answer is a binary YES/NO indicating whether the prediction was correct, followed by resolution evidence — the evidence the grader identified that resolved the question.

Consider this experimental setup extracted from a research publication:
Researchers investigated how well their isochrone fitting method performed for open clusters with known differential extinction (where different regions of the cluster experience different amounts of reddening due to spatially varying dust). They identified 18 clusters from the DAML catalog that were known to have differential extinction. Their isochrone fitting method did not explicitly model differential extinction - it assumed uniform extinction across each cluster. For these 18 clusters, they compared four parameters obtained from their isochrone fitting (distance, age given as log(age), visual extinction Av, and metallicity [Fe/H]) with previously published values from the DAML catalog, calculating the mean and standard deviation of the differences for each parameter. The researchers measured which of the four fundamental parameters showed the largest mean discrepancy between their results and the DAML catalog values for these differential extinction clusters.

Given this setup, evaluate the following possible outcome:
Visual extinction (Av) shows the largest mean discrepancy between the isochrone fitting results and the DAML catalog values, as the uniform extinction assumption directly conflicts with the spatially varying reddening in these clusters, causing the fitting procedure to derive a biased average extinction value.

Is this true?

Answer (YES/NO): NO